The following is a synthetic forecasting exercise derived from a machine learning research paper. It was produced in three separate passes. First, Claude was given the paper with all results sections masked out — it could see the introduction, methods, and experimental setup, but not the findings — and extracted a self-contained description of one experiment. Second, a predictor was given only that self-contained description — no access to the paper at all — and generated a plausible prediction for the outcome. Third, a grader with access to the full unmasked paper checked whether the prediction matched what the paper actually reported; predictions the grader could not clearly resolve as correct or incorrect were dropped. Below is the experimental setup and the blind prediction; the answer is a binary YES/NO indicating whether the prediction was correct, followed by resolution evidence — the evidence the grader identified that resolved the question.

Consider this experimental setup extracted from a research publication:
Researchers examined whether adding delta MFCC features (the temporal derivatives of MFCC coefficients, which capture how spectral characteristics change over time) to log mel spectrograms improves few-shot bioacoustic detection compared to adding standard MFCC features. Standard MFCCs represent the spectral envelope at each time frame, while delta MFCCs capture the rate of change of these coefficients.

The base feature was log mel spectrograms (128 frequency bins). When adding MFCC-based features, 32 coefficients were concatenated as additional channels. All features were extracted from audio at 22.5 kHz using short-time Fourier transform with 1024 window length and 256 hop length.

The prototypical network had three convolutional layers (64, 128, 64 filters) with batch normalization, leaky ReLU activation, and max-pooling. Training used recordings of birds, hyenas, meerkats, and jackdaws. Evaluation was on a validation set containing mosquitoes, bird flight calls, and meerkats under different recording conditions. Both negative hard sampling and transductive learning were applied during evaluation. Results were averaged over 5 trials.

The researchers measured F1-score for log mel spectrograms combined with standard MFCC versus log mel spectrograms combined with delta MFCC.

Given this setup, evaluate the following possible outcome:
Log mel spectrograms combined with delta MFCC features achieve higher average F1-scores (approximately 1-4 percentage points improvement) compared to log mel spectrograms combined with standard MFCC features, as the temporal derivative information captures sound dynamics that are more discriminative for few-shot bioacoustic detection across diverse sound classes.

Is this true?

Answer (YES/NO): NO